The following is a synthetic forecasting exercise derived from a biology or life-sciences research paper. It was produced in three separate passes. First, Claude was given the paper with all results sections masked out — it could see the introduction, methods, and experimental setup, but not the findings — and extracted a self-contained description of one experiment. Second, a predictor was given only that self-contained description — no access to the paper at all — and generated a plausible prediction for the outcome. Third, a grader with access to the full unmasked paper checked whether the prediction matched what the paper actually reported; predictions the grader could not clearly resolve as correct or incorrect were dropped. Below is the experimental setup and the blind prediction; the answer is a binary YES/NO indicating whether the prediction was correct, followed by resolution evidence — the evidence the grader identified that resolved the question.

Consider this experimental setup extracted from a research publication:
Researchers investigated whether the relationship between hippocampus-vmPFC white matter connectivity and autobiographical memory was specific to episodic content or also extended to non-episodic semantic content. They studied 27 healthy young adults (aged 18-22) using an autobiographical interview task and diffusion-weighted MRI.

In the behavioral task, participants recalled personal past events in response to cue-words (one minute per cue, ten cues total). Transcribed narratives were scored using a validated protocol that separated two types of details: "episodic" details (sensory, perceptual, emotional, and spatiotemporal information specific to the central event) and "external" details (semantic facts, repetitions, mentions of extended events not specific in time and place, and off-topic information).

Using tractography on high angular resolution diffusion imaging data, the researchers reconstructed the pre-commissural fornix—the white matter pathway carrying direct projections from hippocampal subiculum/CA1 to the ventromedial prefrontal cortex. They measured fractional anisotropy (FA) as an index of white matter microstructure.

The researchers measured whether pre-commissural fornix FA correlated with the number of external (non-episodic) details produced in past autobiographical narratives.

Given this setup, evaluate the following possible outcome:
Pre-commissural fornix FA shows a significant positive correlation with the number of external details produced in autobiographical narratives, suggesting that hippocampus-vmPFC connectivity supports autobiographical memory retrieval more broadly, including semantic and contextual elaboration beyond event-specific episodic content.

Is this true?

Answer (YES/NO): NO